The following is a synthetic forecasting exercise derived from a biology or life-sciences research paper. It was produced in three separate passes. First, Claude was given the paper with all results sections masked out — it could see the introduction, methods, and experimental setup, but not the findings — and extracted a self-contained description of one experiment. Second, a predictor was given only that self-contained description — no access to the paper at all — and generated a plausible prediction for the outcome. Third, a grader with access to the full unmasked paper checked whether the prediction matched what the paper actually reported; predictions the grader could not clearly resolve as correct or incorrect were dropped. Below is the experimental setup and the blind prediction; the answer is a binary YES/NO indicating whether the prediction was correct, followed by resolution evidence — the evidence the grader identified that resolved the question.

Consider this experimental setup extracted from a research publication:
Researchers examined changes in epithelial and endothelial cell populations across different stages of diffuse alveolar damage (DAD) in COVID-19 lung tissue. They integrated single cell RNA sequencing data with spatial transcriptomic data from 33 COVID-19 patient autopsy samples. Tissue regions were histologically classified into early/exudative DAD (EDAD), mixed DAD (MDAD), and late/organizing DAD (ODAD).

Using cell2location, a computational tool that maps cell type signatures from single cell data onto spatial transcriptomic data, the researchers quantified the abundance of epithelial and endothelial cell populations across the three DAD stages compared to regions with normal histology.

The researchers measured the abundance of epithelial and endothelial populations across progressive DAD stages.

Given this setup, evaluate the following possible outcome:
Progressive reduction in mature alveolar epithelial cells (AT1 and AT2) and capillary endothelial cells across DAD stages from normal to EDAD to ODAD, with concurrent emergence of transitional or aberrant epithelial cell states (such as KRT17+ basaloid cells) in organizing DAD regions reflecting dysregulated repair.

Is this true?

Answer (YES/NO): NO